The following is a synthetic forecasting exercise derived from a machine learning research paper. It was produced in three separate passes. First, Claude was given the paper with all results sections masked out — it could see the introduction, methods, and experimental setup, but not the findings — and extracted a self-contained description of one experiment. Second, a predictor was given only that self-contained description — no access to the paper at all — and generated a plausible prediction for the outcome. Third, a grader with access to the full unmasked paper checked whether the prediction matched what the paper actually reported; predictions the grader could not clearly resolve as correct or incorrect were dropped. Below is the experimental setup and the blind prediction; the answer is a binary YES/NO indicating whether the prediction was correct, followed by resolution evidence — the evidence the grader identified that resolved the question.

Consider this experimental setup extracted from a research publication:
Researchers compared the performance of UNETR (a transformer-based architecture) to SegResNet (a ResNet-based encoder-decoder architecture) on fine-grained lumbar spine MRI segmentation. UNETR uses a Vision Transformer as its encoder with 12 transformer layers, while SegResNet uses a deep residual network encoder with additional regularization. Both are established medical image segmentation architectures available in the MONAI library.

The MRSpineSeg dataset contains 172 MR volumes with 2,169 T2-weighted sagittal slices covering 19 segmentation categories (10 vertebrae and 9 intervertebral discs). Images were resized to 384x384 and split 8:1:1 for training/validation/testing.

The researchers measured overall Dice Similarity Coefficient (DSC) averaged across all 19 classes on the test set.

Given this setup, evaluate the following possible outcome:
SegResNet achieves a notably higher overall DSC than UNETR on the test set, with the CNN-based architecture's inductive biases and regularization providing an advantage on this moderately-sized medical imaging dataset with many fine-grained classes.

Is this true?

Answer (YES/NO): NO